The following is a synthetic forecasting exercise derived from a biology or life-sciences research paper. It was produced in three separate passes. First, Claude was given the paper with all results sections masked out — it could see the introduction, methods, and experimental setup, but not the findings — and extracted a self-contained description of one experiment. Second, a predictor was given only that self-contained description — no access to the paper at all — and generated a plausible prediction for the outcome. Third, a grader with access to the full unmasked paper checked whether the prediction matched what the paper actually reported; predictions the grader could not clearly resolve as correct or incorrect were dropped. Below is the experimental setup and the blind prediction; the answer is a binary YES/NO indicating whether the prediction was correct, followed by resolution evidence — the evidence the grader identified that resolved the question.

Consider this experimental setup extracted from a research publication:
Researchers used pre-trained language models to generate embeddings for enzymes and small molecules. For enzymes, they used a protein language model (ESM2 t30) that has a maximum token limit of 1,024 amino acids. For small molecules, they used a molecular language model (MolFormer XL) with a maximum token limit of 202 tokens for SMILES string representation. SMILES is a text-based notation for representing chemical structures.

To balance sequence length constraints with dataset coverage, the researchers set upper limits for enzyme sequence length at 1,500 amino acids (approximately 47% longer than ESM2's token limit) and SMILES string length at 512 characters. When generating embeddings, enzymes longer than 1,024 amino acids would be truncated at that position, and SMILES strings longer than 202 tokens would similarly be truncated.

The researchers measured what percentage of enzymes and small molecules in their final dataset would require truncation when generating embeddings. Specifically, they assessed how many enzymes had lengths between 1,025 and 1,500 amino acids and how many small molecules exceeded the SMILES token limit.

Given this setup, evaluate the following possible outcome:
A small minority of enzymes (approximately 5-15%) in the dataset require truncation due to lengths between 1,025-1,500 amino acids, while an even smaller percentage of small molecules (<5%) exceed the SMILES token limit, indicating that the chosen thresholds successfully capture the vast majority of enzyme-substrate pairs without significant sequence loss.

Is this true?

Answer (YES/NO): YES